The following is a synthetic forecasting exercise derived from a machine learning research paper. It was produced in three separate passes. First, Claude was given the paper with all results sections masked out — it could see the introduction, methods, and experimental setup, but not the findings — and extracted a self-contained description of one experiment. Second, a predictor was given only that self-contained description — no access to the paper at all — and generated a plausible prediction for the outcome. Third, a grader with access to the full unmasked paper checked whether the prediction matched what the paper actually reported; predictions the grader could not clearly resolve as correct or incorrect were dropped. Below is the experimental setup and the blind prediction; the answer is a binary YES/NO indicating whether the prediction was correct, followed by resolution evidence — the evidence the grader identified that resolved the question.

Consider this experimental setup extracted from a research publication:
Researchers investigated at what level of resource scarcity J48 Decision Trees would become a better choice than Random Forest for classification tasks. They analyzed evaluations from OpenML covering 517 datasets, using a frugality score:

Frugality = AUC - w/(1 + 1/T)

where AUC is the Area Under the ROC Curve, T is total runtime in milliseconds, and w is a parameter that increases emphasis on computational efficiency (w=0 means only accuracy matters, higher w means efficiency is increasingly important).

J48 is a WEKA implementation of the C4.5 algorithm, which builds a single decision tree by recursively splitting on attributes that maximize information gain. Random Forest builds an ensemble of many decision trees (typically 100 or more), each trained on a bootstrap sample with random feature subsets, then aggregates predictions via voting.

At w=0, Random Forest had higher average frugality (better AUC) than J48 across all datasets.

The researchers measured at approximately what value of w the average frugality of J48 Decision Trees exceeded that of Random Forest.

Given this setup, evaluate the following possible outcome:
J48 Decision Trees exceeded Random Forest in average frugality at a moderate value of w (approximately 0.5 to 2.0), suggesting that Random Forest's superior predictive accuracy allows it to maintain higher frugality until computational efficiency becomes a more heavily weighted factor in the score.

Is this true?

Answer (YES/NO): NO